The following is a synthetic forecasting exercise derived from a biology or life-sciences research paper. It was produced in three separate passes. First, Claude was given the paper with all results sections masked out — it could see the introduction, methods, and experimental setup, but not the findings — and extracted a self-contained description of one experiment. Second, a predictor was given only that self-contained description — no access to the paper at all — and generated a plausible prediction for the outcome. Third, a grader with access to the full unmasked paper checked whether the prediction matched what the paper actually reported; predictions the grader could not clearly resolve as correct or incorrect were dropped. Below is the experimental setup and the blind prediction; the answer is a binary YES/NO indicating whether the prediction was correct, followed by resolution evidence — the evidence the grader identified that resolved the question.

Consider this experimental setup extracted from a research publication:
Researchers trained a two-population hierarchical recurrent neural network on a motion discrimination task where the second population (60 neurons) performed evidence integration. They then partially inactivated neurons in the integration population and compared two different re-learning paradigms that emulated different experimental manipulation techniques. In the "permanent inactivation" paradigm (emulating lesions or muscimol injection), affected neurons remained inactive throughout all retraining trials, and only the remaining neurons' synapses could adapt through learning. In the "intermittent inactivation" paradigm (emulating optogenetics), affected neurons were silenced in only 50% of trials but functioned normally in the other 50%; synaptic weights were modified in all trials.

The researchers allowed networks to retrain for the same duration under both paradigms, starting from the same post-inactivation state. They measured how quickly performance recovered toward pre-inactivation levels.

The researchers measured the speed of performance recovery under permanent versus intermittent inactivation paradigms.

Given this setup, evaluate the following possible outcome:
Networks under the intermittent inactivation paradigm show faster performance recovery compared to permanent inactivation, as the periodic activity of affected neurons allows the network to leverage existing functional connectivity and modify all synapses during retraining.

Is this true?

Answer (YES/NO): NO